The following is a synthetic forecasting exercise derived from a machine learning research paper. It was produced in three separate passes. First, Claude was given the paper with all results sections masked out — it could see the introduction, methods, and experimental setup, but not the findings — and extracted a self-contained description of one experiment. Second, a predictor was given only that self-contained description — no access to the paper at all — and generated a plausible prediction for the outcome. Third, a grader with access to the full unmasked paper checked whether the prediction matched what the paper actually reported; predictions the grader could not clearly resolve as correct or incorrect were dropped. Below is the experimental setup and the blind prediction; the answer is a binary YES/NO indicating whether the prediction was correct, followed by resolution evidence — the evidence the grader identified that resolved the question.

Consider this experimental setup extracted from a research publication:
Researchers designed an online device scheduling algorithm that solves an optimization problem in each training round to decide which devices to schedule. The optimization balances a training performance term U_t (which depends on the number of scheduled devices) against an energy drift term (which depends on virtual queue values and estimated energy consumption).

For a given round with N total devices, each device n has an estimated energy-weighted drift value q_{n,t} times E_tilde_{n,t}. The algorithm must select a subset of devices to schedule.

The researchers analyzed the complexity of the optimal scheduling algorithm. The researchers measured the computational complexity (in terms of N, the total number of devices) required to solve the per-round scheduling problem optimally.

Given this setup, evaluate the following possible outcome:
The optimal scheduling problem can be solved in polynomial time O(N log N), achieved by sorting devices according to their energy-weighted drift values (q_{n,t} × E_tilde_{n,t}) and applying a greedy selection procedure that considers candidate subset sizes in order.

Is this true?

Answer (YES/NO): YES